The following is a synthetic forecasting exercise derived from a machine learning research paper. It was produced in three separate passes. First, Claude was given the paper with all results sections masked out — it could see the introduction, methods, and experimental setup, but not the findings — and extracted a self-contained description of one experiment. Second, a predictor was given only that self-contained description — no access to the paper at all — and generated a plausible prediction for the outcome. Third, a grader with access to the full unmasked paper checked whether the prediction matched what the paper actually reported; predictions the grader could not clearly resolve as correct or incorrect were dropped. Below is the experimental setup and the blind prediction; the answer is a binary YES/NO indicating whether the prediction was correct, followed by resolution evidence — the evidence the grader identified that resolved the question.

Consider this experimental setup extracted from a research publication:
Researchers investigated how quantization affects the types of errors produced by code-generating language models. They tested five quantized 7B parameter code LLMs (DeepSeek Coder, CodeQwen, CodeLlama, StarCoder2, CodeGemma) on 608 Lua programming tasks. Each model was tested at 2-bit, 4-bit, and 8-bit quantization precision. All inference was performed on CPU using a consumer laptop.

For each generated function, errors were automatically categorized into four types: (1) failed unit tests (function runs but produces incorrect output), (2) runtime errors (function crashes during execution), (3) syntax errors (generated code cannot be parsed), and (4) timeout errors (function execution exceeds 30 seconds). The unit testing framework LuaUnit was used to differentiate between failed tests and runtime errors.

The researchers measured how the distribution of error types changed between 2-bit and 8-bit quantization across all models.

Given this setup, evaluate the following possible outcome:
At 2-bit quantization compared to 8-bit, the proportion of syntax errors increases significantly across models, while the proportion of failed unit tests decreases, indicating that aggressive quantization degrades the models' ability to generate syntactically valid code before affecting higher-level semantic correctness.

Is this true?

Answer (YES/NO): NO